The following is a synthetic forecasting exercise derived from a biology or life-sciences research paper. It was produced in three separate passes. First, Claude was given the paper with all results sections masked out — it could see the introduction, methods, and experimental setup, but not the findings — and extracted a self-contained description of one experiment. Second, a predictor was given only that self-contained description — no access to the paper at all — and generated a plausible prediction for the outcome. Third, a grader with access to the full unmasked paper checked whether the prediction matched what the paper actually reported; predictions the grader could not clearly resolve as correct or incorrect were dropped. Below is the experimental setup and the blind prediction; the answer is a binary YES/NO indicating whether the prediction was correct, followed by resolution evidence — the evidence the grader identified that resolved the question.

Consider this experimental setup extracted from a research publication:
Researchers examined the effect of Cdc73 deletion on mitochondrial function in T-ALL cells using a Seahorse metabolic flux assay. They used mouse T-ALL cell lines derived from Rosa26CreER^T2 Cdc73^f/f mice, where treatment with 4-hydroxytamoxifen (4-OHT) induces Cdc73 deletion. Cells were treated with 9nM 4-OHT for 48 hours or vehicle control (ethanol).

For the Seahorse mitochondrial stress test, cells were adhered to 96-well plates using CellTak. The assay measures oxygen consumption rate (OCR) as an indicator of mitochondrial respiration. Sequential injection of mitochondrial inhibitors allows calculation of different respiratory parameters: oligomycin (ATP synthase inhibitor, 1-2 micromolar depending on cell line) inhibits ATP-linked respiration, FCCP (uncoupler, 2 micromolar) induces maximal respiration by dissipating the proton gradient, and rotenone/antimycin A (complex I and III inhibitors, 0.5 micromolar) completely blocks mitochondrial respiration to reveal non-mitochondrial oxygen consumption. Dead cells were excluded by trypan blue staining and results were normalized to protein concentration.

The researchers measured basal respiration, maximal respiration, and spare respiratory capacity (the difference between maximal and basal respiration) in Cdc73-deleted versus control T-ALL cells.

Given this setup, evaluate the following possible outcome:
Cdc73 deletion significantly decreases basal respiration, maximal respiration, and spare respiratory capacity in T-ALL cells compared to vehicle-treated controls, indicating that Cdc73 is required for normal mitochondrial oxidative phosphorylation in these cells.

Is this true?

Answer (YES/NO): NO